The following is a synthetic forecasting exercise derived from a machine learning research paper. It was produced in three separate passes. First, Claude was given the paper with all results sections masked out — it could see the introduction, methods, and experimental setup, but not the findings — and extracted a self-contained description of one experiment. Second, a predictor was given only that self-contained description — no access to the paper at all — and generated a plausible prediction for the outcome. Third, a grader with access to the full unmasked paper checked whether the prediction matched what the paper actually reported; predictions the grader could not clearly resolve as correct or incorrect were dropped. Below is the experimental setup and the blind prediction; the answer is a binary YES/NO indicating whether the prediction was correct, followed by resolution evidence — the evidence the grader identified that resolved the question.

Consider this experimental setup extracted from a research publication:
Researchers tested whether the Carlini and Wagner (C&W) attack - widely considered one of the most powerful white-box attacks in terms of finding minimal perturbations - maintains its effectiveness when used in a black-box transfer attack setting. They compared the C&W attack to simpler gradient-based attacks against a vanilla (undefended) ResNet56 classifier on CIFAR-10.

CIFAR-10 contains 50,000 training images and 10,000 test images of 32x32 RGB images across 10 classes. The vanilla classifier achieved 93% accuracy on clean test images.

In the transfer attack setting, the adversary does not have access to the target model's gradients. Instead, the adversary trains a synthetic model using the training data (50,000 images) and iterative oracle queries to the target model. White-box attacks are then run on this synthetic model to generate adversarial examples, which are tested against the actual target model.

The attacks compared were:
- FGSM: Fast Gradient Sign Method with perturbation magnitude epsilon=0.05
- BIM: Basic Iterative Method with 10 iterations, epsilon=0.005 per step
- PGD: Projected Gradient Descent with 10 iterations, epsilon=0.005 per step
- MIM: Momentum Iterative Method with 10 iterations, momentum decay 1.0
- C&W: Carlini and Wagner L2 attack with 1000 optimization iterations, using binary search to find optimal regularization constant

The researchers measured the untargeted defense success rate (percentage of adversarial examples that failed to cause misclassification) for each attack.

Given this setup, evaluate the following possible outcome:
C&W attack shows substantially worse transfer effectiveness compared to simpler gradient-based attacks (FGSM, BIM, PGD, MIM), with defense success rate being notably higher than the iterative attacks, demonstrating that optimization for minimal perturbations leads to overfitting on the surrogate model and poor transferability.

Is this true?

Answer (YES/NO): YES